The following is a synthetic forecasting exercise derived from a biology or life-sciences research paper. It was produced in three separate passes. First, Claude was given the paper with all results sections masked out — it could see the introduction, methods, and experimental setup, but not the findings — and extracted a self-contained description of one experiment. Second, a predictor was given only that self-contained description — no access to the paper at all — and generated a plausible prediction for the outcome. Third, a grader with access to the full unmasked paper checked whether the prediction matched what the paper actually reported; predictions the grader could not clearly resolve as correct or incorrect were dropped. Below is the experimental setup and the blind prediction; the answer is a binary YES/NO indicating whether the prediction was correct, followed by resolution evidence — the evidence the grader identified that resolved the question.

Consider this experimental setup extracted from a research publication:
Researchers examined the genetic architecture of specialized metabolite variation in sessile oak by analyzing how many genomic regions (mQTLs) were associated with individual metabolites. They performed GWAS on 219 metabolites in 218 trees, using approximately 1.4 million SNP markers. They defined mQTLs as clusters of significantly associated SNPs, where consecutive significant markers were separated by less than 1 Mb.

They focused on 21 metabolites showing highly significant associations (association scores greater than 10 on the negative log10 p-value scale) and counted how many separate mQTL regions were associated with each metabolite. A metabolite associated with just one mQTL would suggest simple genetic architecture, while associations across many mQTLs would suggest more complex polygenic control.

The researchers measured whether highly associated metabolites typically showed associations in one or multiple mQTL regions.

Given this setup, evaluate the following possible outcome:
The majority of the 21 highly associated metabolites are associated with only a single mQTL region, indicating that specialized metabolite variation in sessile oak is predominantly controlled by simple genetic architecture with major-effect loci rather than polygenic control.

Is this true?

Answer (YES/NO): YES